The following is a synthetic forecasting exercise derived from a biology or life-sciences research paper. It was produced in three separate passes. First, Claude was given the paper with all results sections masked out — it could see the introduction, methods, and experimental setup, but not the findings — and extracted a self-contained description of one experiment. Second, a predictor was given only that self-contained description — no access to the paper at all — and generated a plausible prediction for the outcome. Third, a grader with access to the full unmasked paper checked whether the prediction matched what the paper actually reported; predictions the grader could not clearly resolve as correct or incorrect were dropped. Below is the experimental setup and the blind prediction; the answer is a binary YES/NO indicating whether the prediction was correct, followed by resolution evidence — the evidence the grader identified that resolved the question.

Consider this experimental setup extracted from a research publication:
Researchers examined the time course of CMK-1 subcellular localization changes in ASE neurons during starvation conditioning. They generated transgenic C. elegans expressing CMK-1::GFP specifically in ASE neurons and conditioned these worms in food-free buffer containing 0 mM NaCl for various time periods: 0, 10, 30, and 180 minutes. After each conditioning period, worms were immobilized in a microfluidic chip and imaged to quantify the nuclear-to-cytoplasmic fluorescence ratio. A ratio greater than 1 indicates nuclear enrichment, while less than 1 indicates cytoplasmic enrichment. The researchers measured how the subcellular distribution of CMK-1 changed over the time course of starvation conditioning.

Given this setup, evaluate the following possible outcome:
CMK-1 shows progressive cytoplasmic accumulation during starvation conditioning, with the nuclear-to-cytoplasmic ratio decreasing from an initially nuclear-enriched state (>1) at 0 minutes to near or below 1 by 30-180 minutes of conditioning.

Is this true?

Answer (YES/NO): NO